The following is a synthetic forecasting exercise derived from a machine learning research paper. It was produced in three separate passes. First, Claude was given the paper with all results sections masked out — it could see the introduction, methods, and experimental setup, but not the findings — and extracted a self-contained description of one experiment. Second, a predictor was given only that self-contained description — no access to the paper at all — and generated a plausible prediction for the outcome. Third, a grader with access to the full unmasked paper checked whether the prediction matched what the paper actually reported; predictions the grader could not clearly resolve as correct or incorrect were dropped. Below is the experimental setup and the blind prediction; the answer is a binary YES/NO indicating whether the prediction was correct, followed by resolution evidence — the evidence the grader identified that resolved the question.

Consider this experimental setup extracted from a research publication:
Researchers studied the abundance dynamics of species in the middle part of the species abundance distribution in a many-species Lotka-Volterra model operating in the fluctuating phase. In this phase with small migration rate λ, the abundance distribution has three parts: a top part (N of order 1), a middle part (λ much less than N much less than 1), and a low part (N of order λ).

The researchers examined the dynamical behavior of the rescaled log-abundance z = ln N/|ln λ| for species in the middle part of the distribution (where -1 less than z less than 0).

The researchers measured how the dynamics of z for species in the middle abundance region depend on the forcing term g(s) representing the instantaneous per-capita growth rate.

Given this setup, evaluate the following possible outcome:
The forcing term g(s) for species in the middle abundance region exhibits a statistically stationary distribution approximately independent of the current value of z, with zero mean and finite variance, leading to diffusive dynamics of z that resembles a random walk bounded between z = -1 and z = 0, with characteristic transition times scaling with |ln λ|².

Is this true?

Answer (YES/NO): NO